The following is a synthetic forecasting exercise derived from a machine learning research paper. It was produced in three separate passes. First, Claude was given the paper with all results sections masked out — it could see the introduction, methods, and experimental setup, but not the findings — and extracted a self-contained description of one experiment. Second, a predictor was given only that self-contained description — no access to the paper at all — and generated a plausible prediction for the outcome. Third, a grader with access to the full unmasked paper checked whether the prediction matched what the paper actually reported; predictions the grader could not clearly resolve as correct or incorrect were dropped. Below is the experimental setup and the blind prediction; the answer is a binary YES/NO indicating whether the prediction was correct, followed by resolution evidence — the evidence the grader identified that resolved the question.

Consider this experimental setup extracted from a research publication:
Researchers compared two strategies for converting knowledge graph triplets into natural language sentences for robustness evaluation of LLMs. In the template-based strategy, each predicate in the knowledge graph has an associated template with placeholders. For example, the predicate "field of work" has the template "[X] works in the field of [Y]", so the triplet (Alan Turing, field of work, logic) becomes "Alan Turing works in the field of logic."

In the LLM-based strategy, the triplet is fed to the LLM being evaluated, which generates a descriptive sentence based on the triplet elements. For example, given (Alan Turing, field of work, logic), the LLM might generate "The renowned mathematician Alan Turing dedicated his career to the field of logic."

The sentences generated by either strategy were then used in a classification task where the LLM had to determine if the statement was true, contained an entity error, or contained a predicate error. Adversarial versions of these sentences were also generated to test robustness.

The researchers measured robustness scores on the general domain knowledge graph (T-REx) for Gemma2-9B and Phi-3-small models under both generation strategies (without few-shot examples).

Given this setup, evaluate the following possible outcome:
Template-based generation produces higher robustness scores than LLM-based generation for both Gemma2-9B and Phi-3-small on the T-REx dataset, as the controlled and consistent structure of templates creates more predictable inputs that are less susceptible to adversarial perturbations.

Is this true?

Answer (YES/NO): NO